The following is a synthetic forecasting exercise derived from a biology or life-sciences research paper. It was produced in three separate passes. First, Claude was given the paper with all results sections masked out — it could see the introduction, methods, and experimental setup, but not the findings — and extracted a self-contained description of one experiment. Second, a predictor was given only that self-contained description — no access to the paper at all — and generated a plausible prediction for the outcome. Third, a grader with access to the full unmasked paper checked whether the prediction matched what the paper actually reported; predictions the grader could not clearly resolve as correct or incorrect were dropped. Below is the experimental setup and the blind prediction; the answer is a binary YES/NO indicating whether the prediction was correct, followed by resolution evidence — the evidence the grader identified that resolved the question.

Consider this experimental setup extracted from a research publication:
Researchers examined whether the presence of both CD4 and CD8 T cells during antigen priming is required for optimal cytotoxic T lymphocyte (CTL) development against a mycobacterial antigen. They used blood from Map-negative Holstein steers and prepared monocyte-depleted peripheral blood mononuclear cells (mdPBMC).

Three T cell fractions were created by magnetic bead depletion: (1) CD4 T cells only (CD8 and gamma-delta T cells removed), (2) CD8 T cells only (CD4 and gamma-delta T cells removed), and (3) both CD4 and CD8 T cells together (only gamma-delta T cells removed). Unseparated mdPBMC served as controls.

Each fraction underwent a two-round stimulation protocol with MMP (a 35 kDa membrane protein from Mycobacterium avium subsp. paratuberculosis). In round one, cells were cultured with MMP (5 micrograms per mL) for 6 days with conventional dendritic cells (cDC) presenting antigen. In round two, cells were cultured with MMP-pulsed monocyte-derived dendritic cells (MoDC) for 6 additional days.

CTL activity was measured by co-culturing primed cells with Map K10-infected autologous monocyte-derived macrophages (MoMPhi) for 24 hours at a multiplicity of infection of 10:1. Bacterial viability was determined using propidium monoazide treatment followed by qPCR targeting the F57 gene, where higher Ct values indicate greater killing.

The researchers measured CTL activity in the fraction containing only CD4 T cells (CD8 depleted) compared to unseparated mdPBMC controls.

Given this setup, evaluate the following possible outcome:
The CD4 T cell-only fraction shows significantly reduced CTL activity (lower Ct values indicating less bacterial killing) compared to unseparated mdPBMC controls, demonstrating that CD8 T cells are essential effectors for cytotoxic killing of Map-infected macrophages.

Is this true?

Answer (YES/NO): YES